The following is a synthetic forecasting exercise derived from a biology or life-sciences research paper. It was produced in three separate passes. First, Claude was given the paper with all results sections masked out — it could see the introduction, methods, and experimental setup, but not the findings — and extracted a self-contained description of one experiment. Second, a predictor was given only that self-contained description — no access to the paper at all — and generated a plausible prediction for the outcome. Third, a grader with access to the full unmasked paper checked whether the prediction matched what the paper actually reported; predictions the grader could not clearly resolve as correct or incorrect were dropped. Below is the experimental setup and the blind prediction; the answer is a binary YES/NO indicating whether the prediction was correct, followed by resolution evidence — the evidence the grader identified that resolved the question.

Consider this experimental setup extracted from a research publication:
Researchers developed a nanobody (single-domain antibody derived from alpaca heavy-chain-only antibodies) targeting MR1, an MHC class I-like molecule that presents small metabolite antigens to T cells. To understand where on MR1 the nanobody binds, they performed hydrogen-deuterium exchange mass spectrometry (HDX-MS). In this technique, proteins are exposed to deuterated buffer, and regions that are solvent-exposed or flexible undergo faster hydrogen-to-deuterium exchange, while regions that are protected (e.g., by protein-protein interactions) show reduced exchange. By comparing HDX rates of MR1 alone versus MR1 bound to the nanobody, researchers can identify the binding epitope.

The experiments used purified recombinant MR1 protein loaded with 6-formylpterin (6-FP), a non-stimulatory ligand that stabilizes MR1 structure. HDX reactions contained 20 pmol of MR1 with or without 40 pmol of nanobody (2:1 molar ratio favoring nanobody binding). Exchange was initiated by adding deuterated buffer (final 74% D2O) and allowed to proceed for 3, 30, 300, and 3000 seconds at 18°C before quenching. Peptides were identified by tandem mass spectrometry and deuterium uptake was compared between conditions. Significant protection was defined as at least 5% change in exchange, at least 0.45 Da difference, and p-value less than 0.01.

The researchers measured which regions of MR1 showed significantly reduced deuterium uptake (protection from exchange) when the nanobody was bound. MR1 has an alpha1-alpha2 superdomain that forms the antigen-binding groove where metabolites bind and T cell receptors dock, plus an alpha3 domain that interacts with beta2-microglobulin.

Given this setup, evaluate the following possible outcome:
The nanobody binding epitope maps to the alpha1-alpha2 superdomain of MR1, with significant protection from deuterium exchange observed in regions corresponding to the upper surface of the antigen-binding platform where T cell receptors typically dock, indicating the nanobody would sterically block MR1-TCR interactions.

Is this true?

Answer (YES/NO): NO